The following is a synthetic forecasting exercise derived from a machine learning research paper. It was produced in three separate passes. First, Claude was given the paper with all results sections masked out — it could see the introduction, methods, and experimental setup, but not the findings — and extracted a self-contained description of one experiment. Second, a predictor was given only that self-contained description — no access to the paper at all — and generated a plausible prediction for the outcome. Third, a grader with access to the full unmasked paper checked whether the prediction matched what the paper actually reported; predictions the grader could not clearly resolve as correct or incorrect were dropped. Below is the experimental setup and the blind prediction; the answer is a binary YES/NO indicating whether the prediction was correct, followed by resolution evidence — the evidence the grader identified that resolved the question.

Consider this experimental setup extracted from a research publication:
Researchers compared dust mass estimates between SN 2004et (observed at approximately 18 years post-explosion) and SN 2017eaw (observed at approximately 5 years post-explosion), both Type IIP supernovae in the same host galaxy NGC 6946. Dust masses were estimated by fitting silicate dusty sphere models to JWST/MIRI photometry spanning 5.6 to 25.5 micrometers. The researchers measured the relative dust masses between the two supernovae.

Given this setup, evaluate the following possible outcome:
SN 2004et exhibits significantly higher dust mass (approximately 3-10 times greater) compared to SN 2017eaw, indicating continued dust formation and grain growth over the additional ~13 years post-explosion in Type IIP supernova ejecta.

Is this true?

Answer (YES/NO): NO